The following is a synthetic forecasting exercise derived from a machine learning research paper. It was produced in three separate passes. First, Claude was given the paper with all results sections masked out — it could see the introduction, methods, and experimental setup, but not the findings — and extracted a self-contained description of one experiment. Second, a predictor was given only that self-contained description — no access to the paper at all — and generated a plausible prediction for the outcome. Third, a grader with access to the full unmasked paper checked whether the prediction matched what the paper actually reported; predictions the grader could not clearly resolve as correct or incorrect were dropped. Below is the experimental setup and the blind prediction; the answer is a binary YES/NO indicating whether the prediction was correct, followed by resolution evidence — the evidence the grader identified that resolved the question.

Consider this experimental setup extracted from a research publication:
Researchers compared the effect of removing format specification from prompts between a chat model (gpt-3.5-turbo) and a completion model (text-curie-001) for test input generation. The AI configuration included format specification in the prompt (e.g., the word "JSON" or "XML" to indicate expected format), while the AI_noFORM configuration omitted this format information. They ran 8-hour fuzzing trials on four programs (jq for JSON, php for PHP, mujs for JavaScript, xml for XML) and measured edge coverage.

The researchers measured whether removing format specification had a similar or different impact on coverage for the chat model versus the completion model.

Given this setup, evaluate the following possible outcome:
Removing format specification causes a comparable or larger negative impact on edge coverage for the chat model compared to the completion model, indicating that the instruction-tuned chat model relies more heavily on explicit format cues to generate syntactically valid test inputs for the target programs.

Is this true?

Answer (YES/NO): NO